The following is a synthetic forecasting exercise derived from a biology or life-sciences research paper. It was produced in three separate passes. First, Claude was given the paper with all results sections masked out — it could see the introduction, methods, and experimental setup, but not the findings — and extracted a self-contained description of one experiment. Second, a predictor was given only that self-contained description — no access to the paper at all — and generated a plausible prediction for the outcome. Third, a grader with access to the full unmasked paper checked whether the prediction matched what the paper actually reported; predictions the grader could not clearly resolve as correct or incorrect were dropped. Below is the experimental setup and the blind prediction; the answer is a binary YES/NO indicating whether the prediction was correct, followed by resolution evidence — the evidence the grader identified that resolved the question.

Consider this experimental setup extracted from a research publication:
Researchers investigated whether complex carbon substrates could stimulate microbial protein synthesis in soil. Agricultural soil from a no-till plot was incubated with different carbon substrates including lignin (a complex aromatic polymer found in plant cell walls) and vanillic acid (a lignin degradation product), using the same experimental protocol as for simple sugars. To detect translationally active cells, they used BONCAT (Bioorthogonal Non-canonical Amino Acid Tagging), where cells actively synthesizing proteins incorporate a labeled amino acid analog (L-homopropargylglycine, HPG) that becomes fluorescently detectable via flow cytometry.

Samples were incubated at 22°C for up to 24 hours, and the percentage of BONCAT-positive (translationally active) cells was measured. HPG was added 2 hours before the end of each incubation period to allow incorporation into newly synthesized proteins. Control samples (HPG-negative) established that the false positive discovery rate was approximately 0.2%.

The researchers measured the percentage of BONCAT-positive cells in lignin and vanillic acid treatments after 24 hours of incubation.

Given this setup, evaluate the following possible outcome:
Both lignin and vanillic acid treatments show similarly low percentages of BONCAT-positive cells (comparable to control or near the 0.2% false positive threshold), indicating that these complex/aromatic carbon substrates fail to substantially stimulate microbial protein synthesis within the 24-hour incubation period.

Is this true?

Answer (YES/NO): YES